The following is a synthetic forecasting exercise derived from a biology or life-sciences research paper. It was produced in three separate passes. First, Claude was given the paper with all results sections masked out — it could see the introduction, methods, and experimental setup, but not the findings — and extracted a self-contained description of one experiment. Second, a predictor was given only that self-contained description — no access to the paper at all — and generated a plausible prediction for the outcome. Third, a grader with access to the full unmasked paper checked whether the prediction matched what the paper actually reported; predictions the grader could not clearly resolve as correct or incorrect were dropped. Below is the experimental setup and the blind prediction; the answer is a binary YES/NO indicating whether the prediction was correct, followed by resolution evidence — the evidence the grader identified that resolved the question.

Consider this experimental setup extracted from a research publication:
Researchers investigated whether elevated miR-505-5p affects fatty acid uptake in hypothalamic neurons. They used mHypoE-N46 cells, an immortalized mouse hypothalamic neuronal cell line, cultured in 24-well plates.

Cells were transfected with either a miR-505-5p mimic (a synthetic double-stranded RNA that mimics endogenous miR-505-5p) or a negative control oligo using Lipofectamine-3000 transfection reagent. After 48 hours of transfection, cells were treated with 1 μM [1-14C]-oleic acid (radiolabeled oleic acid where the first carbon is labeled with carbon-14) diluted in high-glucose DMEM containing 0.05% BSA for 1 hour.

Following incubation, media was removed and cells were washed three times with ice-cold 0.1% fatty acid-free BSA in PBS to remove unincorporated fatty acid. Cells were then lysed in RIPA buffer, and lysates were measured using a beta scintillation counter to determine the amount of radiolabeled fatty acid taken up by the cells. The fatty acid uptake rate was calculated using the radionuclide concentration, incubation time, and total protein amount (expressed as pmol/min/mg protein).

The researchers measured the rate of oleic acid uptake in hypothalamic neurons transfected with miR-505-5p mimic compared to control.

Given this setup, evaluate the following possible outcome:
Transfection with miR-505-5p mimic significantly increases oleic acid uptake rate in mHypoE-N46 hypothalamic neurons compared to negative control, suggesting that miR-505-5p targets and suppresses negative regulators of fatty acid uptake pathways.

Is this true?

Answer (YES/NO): NO